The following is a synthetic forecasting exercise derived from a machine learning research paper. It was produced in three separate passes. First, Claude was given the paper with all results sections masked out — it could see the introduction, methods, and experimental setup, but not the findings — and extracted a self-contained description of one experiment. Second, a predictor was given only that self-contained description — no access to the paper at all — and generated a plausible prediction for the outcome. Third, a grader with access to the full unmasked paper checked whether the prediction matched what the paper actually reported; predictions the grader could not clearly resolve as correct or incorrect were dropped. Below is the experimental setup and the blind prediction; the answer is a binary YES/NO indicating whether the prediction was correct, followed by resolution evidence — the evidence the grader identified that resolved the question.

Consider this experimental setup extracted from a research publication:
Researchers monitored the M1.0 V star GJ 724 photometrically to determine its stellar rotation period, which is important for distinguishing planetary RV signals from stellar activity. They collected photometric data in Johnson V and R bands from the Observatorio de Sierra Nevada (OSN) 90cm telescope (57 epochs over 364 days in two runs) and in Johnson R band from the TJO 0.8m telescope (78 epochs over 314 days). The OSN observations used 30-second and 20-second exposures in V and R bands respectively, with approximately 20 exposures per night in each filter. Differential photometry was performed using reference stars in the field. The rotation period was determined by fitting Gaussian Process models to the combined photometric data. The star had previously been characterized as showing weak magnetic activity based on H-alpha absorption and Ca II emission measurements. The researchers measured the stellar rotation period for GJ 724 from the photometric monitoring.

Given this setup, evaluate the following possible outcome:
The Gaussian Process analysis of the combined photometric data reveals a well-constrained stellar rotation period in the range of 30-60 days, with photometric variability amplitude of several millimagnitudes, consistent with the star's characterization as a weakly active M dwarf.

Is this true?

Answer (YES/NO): NO